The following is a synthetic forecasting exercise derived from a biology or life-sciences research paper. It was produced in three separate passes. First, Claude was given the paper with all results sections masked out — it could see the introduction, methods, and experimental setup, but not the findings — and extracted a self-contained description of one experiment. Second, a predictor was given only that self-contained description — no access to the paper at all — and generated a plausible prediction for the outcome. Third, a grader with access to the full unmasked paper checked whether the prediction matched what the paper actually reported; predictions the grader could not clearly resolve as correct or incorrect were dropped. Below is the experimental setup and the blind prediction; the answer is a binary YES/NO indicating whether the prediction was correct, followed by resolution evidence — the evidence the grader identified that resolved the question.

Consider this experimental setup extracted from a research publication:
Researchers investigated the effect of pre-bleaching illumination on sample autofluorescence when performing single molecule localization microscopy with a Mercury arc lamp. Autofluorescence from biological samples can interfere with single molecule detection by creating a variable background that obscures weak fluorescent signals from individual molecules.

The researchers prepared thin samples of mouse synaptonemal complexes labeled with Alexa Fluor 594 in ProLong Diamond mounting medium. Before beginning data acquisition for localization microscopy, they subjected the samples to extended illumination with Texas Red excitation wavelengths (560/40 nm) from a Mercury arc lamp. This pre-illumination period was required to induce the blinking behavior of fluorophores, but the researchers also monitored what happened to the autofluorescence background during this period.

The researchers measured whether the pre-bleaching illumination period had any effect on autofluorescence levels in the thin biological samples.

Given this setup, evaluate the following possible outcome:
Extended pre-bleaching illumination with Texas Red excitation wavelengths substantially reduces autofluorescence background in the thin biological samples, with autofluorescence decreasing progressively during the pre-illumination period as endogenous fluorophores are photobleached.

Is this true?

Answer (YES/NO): NO